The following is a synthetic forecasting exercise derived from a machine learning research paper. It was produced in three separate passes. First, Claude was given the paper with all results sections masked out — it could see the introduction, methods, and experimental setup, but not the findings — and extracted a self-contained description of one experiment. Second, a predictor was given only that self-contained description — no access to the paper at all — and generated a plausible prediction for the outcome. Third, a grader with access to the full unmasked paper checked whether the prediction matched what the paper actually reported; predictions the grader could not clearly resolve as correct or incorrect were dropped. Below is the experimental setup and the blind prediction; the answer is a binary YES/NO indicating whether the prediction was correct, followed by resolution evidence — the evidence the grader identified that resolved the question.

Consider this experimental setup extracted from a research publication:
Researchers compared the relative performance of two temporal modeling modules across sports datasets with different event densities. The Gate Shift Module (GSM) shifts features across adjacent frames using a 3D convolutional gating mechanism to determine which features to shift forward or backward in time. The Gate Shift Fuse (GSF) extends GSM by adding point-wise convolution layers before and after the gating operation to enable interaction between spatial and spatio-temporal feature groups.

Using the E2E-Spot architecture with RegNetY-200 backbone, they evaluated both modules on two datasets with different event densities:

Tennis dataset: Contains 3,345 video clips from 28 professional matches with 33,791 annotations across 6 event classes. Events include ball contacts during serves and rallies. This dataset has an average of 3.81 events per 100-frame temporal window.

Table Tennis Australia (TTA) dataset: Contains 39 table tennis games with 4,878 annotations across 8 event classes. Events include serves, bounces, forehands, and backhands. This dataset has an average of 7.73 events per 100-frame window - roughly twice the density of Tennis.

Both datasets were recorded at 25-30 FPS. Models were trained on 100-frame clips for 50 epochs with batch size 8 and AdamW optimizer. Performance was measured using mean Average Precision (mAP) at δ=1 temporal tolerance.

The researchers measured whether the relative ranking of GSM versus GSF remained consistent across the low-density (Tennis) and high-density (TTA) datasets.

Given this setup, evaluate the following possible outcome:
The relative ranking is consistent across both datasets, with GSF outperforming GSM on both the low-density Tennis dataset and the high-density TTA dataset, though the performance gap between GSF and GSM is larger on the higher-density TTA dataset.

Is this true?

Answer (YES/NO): NO